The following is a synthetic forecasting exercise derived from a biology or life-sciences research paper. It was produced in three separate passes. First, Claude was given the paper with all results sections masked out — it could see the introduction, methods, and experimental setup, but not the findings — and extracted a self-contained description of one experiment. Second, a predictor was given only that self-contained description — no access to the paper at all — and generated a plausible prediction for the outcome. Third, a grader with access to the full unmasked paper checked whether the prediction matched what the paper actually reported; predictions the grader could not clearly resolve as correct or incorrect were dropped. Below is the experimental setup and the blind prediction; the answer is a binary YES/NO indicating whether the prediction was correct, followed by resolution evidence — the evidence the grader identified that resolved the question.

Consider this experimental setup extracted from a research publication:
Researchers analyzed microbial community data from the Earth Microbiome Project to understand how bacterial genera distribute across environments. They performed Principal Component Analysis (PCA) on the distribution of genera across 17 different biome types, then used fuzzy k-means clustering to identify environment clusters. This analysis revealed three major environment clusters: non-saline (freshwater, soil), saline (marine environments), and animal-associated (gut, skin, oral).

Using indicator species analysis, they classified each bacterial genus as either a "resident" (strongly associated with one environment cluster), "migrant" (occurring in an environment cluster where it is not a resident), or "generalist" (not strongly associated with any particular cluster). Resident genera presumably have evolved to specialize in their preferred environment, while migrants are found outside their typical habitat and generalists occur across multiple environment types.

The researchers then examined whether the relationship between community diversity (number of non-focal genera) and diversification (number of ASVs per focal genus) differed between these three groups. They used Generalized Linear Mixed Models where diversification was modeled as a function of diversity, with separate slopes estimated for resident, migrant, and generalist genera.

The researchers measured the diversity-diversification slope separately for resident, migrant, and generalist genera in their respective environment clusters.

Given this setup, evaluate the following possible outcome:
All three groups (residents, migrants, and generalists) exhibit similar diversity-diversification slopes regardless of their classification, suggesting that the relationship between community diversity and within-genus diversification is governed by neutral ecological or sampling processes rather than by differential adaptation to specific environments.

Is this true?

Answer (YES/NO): NO